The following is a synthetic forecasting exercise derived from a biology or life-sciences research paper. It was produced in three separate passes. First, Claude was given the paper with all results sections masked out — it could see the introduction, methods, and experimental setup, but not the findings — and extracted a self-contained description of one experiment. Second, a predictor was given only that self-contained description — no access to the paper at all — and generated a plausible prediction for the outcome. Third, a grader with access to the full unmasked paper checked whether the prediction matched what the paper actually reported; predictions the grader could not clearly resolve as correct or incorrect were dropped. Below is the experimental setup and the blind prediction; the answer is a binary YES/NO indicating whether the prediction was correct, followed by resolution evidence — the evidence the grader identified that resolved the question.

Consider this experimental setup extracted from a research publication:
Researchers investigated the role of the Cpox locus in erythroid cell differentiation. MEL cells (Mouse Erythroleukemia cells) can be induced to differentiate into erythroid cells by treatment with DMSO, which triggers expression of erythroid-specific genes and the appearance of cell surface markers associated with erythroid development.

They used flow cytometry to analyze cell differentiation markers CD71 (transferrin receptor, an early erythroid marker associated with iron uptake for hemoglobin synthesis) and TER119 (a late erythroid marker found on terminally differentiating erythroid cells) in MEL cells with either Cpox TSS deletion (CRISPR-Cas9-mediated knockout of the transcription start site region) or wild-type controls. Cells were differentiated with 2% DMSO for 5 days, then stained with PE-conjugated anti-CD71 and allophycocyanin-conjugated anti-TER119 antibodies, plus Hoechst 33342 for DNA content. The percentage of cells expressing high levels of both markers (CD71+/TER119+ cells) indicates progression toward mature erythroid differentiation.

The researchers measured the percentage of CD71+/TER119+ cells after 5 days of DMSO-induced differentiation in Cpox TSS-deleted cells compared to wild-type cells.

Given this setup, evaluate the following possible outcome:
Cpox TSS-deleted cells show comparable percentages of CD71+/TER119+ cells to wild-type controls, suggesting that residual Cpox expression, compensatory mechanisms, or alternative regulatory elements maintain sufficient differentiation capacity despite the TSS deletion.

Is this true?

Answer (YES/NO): YES